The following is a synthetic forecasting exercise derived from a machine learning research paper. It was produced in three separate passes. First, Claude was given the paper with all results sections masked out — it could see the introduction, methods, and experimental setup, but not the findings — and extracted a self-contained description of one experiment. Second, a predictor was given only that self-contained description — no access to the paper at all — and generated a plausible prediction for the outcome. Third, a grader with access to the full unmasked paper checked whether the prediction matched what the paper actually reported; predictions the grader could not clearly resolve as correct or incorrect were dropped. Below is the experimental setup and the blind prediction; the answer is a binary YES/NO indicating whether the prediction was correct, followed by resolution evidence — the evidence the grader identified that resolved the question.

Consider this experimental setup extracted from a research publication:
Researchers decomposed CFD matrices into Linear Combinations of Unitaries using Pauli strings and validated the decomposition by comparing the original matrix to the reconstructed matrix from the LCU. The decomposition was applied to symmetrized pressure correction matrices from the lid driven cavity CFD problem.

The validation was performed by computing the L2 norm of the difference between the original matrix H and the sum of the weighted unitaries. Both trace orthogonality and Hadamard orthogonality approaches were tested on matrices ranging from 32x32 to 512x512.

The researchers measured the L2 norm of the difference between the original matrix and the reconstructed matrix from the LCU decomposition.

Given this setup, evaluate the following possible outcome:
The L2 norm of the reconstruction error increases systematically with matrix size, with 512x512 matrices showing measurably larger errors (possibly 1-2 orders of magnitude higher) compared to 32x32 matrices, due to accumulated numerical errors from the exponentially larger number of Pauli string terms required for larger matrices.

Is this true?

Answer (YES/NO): NO